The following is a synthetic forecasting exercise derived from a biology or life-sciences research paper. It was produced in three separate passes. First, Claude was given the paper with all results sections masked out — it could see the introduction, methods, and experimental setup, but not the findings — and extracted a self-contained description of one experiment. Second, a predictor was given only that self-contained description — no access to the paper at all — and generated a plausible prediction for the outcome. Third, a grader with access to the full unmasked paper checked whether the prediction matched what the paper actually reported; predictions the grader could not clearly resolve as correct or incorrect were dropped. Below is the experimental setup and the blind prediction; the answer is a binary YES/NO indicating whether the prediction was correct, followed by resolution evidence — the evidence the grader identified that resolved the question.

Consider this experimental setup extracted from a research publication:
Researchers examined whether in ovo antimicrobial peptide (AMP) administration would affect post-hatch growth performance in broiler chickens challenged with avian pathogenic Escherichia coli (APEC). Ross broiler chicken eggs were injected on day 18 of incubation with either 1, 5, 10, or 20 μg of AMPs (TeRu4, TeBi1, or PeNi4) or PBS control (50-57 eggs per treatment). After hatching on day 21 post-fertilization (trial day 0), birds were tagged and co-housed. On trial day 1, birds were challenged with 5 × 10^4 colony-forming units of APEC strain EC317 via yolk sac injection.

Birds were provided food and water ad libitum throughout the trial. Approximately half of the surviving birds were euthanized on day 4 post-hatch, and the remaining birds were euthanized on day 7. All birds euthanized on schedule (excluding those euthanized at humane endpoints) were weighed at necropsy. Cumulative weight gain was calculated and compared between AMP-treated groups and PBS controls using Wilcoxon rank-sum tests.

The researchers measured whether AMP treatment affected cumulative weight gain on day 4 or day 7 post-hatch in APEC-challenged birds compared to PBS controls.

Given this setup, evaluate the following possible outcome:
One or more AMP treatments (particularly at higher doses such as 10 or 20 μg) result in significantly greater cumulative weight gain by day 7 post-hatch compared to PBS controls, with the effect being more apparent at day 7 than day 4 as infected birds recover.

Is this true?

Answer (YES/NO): YES